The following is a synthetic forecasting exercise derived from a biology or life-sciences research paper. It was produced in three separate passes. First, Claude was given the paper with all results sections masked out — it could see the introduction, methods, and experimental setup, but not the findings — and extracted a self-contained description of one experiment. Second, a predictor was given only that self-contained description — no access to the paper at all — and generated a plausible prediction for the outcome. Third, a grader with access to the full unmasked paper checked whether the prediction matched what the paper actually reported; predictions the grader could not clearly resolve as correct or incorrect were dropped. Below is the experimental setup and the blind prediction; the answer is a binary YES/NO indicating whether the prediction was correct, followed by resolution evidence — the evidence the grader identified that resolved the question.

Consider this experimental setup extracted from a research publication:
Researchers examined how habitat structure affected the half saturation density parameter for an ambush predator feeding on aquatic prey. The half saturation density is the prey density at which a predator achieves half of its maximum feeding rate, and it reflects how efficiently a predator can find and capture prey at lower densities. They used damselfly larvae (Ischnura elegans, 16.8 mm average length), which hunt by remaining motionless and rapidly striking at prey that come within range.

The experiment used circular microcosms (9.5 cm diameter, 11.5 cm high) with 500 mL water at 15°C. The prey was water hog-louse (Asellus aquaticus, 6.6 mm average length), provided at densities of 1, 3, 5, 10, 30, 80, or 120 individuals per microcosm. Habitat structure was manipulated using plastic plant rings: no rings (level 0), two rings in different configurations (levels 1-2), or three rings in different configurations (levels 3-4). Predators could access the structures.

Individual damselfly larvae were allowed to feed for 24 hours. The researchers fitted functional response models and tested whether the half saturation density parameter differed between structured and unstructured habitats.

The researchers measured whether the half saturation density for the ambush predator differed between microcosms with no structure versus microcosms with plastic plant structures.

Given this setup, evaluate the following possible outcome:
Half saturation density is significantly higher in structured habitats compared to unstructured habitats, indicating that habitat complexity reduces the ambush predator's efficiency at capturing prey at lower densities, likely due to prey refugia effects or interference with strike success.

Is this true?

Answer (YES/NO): NO